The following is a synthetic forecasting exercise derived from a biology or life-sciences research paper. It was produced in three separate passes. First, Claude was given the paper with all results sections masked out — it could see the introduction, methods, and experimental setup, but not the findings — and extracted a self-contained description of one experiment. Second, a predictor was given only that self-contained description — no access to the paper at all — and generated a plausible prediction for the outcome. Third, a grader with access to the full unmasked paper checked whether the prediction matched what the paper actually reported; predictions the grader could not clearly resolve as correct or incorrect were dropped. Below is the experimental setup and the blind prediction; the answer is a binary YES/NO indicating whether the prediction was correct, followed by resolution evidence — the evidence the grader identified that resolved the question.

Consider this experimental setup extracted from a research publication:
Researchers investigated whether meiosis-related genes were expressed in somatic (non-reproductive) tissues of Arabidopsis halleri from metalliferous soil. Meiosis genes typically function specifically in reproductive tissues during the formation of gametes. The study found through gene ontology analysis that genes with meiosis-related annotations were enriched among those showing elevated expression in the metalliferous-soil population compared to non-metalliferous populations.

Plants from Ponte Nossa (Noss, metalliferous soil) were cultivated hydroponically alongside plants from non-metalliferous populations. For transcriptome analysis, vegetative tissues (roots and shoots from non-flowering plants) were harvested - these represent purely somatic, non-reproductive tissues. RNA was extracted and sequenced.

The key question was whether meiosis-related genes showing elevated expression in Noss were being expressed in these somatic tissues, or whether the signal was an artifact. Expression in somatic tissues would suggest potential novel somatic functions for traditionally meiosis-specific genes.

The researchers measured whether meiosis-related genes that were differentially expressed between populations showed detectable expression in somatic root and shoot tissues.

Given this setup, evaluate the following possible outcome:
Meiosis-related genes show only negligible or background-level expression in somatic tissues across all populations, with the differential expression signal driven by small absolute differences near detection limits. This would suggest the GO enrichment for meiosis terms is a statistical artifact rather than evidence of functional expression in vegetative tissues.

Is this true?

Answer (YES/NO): NO